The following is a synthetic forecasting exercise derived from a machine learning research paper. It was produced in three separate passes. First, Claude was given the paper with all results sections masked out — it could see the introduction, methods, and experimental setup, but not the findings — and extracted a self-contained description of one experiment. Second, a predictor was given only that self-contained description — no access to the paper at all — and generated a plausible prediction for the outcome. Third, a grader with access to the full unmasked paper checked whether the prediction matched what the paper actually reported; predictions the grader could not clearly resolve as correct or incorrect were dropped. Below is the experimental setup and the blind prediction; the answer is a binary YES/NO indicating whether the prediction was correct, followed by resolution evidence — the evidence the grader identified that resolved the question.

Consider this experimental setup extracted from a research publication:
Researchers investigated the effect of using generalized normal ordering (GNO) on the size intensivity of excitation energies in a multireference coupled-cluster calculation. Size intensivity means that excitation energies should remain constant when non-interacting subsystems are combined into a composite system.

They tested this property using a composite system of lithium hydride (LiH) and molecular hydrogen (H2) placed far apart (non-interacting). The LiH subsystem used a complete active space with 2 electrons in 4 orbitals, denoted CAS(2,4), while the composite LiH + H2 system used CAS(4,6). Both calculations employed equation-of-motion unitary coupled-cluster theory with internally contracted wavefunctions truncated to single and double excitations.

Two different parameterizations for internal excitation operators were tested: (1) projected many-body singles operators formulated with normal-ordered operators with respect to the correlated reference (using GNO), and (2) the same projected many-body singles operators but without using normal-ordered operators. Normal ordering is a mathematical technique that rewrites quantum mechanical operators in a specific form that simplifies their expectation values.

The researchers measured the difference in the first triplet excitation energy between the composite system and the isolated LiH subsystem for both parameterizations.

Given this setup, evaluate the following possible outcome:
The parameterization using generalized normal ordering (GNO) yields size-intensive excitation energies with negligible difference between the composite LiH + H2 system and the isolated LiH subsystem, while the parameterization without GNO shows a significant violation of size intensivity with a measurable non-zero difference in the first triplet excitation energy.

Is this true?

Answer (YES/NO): YES